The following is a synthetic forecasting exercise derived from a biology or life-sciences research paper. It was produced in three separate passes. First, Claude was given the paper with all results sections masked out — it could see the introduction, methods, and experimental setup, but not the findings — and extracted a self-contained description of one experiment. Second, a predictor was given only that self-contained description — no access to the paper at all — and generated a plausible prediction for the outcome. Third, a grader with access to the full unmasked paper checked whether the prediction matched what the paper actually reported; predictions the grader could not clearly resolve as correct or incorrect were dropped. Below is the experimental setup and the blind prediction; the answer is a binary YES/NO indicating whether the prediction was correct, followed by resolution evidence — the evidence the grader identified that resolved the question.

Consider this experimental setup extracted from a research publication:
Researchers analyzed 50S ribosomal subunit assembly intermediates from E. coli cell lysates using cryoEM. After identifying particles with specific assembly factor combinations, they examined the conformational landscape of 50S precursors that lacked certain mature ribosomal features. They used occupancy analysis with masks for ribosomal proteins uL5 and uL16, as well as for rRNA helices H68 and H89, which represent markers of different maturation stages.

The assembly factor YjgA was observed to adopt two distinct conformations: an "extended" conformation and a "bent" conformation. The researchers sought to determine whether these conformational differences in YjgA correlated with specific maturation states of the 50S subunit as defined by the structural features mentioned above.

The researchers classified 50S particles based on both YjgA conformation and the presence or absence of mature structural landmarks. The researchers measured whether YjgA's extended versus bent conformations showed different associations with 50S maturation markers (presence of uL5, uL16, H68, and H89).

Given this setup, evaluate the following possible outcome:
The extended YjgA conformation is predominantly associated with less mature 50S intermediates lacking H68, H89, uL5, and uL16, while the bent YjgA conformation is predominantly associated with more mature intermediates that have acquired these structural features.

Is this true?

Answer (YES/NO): YES